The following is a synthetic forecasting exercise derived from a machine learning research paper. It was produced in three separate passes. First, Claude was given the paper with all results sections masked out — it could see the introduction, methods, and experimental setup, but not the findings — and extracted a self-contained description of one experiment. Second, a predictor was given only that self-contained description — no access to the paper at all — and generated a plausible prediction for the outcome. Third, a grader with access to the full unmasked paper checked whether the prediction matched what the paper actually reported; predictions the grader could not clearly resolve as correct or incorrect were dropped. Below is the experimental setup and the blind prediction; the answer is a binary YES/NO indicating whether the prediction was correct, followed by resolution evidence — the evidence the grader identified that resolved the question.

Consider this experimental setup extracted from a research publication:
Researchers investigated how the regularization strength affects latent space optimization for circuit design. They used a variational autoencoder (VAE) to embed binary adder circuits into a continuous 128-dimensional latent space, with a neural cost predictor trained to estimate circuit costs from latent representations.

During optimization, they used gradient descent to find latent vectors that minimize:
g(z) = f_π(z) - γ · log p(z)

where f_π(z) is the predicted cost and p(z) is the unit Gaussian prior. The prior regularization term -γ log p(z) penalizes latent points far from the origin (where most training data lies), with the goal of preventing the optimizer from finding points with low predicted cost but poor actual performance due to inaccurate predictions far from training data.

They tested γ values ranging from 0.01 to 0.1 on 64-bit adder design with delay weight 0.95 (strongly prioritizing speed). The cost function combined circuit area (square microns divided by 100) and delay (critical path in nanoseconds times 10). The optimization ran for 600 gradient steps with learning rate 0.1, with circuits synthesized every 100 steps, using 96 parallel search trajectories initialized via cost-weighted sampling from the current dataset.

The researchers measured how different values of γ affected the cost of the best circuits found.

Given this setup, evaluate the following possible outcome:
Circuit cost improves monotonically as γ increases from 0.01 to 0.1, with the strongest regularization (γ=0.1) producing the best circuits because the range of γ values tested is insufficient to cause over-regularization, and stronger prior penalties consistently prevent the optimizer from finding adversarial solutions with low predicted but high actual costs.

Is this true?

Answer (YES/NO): NO